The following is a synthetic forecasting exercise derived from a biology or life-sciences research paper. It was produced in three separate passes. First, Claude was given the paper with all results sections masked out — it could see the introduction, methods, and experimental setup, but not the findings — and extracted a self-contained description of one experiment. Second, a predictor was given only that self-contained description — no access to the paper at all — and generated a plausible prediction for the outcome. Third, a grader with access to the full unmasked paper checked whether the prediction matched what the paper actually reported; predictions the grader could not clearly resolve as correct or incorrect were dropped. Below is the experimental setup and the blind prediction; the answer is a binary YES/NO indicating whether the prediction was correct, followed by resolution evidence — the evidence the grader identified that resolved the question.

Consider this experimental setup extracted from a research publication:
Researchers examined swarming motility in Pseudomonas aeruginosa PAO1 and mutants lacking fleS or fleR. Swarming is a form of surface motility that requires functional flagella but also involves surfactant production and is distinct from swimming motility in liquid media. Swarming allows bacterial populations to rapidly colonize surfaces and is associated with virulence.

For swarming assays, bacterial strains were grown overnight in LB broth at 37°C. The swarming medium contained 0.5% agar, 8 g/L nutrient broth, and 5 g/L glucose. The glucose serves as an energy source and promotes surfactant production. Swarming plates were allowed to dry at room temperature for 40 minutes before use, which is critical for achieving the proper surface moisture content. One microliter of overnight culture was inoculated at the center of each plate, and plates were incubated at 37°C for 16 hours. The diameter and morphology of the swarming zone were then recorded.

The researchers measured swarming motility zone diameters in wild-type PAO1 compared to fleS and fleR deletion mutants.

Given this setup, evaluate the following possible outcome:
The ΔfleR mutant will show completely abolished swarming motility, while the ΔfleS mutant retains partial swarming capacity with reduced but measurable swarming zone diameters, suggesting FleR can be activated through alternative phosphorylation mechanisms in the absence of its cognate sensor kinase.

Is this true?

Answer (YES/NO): NO